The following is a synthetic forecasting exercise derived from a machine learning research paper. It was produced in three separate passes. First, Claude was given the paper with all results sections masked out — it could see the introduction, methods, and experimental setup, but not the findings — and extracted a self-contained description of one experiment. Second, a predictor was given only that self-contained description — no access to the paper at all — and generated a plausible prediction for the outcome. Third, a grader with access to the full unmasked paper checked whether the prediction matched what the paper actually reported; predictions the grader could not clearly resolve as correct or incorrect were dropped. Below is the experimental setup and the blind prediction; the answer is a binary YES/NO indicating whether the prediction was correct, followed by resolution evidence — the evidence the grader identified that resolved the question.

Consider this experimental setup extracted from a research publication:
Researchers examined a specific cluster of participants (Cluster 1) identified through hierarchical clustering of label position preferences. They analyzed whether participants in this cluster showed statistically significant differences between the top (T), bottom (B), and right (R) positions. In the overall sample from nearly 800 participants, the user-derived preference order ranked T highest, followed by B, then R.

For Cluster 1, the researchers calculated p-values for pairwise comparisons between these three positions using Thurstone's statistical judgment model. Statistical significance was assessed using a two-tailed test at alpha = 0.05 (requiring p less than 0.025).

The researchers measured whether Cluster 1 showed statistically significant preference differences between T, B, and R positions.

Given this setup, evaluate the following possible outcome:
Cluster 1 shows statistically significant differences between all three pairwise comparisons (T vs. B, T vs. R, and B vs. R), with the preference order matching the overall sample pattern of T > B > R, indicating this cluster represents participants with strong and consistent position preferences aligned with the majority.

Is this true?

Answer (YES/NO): NO